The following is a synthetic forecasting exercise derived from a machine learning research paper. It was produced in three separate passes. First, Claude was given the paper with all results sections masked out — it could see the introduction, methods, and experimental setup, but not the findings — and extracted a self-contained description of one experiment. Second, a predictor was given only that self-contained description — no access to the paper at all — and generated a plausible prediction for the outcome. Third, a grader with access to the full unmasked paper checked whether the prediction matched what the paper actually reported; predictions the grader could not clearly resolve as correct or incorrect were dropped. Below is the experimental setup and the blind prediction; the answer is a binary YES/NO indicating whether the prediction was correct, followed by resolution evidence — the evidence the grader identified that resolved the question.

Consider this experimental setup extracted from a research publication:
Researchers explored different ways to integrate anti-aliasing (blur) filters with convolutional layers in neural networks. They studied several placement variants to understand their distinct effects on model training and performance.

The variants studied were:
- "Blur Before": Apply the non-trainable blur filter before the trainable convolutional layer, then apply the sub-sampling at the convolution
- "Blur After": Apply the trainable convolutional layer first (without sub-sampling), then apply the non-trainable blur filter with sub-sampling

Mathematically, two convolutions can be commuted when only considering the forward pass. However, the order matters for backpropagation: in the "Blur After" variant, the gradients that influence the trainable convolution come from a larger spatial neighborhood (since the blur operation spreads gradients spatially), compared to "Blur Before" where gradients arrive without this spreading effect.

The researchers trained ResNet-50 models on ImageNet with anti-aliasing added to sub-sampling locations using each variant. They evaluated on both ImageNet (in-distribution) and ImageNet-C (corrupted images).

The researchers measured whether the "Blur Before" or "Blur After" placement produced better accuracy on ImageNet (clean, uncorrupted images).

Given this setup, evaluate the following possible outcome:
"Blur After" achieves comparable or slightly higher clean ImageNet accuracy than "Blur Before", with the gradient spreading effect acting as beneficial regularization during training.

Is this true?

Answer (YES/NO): YES